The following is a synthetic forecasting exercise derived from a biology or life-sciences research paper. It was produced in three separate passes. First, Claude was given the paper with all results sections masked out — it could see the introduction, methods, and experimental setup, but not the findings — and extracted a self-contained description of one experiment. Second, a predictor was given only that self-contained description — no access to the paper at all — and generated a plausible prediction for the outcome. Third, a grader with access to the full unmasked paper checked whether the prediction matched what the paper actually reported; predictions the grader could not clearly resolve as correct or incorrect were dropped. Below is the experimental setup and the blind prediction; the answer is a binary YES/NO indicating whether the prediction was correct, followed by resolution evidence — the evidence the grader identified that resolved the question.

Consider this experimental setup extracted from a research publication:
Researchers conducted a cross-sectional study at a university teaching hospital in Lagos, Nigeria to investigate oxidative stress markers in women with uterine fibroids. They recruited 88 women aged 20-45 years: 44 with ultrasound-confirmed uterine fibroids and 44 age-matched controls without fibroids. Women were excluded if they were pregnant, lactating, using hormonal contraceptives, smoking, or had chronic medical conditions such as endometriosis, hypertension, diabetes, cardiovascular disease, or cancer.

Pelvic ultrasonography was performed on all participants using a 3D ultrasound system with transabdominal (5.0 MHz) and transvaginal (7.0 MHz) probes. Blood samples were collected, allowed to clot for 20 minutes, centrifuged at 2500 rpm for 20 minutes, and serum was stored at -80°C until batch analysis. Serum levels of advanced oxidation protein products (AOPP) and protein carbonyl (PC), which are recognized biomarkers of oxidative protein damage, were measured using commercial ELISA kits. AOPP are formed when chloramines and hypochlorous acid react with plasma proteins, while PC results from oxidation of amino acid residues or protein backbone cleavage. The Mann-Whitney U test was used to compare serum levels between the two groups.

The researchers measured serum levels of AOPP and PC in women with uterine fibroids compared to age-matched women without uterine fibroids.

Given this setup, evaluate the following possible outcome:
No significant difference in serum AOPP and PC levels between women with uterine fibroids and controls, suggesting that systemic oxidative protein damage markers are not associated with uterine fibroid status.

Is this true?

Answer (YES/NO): NO